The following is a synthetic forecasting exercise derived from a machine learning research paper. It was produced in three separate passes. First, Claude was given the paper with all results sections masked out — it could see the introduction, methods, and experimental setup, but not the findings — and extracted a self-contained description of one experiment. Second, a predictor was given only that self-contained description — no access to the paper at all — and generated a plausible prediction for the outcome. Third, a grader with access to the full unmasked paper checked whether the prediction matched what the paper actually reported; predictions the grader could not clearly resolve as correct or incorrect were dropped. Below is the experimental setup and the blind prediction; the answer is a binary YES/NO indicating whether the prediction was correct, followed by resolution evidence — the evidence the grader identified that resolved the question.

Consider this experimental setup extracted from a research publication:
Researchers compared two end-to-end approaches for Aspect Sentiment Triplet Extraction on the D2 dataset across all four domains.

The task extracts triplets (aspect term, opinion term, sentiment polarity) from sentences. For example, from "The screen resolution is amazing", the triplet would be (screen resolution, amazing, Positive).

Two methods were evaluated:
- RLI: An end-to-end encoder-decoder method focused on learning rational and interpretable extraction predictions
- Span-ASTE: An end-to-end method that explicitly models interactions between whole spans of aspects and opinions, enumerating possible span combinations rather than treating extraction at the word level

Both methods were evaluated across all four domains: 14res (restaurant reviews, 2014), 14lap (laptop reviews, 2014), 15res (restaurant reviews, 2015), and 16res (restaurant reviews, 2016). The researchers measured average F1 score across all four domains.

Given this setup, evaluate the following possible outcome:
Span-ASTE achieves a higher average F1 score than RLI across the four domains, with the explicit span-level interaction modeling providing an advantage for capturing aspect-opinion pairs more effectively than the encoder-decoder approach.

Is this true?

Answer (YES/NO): NO